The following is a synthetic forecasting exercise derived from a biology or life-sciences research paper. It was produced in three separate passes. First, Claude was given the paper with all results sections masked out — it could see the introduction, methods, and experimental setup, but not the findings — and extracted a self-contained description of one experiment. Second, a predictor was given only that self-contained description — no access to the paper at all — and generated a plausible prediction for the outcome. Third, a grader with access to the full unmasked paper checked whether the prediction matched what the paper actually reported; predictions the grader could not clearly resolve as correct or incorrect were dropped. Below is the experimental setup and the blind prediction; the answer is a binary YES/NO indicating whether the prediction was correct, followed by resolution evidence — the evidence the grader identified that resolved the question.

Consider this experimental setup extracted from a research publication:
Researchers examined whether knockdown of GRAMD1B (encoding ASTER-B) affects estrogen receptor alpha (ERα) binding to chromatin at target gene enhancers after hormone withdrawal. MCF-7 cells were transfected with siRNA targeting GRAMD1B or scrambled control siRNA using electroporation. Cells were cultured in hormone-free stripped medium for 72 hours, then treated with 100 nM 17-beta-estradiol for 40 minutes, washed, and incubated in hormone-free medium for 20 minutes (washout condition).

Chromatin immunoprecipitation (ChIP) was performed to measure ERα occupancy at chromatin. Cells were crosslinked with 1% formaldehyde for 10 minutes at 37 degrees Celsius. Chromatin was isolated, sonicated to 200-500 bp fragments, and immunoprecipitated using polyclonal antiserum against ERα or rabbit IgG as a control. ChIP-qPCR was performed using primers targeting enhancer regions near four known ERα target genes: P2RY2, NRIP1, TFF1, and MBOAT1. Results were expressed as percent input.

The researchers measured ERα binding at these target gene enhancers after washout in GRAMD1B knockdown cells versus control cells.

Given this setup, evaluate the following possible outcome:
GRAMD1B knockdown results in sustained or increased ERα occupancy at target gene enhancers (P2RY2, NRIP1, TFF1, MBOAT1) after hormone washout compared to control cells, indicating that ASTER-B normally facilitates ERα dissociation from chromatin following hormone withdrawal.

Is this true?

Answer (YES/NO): NO